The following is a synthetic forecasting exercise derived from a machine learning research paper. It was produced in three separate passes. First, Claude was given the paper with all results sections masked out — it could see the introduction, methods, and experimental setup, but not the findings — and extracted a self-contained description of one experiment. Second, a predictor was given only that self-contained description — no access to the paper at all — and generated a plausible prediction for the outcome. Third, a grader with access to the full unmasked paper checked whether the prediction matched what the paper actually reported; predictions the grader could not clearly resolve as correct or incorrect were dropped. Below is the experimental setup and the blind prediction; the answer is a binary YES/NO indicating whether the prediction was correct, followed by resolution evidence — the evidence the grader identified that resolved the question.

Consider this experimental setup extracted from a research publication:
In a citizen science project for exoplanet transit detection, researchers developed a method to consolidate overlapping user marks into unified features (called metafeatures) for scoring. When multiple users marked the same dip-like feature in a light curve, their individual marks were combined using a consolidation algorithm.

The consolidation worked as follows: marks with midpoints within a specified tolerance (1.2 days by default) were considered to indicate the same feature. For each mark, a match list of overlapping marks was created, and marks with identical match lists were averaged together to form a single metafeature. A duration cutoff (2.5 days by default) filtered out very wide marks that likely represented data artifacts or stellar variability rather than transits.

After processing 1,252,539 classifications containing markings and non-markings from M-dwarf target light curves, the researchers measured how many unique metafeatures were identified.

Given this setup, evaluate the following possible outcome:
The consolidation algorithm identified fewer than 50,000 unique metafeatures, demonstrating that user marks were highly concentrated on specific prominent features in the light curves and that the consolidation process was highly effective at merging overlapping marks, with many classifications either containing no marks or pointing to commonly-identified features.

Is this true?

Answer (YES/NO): NO